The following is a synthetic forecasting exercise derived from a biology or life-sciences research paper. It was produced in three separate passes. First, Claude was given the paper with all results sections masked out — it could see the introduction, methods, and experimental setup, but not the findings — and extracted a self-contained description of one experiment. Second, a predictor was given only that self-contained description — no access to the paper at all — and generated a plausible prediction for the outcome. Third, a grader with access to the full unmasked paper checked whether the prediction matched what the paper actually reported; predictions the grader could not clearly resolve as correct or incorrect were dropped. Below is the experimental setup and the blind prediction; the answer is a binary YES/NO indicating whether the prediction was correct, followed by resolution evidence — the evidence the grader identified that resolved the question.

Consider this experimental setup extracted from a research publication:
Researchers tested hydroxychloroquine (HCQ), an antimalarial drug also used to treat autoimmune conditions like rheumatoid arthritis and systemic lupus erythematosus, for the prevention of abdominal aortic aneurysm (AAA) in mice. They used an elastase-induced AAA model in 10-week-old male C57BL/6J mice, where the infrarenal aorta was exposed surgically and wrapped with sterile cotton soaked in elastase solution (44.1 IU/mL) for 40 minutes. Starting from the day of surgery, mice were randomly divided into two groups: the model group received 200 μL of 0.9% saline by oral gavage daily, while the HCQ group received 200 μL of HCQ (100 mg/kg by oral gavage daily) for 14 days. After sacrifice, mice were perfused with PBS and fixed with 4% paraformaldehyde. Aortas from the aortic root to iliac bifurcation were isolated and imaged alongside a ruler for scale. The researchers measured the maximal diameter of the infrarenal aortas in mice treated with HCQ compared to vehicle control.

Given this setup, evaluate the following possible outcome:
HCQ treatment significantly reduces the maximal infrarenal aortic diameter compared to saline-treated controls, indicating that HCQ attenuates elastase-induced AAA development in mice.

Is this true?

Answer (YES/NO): NO